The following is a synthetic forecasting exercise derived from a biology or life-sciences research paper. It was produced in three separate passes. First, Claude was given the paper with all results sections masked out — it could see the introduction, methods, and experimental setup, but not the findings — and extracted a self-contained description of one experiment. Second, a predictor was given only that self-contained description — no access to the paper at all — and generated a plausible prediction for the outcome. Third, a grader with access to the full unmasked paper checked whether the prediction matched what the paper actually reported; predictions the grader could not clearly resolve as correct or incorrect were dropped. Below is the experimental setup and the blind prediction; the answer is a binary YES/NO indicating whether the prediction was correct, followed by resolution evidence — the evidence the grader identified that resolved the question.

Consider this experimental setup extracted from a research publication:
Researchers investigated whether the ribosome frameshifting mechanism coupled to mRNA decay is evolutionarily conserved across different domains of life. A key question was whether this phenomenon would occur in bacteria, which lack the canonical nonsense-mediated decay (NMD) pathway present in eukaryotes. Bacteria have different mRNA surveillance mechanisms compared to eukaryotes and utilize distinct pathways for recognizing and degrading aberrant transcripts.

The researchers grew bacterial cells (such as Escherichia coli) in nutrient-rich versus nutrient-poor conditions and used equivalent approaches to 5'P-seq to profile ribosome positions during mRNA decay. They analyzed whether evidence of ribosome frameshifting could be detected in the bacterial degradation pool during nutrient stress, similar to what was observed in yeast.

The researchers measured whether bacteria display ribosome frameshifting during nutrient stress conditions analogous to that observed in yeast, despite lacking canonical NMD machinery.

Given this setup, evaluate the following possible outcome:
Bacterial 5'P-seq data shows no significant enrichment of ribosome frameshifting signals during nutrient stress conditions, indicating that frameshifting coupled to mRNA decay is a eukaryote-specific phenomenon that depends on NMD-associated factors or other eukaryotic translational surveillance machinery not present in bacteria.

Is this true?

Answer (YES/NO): NO